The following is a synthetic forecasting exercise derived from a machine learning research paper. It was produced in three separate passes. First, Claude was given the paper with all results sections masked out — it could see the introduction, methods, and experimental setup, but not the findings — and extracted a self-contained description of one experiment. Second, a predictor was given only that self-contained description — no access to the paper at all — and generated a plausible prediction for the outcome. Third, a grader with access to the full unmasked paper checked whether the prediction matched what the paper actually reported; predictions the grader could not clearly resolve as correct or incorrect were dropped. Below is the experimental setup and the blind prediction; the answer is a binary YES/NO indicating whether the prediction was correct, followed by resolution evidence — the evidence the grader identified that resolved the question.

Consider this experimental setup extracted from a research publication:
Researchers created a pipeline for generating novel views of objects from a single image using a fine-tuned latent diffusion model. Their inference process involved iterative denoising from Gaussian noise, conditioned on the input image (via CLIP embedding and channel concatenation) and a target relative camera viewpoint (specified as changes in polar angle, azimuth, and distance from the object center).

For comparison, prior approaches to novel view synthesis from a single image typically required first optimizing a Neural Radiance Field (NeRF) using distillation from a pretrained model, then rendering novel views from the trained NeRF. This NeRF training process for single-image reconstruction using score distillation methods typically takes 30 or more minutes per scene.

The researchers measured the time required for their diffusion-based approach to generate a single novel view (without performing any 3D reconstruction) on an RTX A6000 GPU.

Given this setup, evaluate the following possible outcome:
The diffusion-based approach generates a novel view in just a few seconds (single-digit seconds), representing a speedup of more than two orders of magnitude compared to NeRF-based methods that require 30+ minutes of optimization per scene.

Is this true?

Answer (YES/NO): YES